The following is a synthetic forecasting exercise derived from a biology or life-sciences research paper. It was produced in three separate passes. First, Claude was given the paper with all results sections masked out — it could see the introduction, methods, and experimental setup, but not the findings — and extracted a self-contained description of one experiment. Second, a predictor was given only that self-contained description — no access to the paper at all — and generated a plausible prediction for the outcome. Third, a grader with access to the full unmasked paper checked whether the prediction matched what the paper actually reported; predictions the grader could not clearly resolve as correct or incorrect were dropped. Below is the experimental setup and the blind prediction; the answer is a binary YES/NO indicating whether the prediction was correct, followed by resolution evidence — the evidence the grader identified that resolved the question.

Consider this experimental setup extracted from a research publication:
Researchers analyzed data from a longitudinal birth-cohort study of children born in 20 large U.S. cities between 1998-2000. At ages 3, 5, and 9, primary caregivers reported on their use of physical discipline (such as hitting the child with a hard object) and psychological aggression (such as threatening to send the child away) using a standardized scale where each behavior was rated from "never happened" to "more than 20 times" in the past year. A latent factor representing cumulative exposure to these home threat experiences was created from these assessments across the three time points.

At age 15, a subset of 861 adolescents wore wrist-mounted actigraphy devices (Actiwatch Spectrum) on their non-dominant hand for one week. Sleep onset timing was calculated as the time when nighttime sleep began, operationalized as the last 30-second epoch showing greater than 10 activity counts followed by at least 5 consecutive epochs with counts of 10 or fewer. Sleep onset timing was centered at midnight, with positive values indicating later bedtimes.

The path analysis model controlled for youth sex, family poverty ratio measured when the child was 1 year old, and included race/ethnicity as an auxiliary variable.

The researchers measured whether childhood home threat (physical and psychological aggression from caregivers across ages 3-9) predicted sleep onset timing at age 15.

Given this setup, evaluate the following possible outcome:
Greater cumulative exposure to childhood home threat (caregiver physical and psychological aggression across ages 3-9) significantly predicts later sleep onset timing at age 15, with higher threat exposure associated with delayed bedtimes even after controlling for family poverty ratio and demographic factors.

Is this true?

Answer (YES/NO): YES